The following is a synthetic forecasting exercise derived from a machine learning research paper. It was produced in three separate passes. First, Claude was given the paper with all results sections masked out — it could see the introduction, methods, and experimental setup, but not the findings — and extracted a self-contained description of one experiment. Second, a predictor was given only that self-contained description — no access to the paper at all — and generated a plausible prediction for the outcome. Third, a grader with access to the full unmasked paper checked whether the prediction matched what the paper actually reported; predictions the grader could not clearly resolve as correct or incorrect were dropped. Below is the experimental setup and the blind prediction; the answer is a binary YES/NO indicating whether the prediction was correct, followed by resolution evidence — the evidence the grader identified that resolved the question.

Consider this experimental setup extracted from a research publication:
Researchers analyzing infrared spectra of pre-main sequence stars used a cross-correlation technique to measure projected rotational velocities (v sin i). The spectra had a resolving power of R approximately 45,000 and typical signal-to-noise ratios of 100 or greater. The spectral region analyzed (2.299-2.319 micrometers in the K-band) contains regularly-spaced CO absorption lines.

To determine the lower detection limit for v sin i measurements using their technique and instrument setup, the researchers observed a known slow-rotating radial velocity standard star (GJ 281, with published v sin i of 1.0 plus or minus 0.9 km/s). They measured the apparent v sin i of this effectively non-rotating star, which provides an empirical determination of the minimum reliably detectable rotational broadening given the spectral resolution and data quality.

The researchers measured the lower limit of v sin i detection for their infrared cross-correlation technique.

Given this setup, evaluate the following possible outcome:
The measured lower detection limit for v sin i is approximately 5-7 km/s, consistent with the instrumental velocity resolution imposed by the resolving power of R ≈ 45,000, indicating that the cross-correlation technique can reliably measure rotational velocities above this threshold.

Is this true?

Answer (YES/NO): NO